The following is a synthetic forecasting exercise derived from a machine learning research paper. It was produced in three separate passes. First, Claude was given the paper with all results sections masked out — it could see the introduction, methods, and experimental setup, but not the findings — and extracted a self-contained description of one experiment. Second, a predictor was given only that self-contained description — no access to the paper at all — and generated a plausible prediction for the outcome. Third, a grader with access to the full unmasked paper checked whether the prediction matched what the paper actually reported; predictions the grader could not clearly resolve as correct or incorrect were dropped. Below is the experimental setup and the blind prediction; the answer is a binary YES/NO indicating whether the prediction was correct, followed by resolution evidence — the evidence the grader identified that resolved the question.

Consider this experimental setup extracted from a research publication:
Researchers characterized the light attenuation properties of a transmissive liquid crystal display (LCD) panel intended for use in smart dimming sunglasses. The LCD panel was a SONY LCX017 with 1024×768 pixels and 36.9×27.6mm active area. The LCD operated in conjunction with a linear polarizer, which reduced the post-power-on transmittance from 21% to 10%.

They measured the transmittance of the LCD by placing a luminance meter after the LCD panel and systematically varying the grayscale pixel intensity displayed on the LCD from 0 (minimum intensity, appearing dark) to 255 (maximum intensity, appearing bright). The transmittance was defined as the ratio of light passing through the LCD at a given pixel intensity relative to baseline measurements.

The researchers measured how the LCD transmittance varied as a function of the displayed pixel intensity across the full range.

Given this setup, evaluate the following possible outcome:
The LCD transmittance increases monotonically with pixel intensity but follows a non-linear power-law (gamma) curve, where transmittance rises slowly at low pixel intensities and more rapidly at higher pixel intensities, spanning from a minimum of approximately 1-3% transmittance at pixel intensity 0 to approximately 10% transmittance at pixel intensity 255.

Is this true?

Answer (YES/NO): NO